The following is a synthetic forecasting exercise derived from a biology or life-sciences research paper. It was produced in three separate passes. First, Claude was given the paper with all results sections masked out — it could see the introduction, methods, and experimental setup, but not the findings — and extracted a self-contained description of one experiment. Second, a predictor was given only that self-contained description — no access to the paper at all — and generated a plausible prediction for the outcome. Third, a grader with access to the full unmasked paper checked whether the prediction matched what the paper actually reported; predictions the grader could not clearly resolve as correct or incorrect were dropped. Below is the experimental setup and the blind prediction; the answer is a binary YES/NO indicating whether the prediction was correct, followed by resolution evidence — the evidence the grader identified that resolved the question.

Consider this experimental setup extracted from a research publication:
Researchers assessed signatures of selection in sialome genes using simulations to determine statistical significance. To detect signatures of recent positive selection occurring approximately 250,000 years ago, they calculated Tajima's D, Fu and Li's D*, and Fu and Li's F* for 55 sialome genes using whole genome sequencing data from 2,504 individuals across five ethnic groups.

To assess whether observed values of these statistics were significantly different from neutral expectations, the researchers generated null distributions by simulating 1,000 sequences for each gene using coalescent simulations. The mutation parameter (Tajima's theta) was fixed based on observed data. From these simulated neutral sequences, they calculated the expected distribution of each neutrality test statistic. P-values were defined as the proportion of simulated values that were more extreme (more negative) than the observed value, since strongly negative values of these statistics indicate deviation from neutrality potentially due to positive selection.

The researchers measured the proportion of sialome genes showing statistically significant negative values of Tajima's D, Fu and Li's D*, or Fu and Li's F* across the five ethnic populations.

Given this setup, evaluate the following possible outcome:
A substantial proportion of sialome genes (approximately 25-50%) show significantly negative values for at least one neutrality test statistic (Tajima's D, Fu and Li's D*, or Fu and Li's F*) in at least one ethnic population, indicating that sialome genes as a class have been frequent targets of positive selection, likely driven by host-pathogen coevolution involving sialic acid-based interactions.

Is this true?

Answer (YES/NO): NO